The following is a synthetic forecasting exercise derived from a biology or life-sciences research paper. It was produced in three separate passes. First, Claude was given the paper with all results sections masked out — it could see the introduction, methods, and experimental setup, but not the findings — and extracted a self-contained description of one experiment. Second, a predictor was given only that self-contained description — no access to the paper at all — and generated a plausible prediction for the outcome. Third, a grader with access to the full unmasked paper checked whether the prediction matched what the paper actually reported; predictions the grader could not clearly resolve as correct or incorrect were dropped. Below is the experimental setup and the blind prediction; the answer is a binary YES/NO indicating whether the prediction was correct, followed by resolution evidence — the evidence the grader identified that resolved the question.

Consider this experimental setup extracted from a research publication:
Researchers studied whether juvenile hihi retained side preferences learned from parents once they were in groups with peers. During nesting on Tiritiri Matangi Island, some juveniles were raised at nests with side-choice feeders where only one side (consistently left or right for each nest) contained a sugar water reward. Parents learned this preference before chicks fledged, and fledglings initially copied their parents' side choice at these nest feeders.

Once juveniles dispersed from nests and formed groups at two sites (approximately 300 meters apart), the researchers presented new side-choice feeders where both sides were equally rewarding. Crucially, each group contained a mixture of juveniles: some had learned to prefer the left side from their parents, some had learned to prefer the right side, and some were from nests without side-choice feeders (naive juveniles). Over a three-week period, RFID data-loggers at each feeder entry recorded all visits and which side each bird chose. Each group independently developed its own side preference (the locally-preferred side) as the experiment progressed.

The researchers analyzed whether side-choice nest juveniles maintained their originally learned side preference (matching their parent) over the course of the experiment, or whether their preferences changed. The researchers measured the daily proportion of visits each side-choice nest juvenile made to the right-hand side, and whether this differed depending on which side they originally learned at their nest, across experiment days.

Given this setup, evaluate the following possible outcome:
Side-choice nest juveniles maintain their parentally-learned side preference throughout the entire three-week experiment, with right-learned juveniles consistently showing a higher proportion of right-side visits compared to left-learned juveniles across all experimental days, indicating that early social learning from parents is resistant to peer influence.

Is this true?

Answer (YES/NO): NO